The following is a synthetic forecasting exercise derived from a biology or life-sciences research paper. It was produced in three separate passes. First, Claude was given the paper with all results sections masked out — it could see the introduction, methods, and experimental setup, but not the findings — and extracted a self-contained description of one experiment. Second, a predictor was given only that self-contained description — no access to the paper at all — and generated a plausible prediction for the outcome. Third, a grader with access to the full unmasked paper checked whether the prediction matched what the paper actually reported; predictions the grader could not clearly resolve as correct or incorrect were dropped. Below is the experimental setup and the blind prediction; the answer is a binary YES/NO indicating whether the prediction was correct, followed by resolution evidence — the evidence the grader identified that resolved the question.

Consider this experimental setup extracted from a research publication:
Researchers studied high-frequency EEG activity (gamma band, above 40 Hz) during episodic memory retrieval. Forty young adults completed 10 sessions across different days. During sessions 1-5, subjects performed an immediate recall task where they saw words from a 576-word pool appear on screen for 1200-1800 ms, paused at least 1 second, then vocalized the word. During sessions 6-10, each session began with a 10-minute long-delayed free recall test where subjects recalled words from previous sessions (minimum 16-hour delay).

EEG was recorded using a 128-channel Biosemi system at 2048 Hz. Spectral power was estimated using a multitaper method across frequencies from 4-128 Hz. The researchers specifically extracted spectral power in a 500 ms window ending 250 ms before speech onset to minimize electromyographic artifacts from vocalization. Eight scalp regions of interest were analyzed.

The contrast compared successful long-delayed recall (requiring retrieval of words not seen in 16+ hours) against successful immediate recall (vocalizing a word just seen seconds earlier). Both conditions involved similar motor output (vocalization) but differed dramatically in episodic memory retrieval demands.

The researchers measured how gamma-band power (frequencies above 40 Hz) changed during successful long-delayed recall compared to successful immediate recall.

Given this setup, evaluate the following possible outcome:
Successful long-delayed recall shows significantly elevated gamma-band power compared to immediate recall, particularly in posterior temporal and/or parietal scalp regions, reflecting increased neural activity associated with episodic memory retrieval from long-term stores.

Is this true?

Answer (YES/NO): YES